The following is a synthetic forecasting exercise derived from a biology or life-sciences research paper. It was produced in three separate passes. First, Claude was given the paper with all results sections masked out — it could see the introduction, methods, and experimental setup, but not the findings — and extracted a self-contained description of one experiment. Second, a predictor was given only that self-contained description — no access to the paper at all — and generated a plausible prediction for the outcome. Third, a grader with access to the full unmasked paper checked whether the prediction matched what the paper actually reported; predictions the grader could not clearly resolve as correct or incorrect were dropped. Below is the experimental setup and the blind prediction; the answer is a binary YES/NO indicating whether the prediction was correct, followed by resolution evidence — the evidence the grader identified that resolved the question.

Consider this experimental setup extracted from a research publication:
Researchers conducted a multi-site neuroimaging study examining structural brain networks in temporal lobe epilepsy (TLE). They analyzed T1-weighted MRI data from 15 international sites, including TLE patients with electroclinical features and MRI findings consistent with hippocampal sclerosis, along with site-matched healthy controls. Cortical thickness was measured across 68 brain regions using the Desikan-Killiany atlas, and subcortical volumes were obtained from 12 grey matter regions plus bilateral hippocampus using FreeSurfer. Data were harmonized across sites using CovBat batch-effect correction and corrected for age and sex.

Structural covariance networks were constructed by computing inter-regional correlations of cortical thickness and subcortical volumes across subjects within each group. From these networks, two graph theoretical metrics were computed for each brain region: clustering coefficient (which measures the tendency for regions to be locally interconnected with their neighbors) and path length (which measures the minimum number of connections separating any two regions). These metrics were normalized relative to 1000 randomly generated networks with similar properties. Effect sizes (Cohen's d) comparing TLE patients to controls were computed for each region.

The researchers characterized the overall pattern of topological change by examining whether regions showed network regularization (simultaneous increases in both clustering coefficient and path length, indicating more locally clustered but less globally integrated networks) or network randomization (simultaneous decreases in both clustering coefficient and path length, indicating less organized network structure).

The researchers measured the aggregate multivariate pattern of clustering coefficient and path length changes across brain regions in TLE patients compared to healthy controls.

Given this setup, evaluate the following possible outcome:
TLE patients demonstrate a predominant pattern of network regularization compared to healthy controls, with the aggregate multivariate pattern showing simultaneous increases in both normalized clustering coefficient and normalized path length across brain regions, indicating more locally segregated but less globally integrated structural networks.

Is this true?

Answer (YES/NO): NO